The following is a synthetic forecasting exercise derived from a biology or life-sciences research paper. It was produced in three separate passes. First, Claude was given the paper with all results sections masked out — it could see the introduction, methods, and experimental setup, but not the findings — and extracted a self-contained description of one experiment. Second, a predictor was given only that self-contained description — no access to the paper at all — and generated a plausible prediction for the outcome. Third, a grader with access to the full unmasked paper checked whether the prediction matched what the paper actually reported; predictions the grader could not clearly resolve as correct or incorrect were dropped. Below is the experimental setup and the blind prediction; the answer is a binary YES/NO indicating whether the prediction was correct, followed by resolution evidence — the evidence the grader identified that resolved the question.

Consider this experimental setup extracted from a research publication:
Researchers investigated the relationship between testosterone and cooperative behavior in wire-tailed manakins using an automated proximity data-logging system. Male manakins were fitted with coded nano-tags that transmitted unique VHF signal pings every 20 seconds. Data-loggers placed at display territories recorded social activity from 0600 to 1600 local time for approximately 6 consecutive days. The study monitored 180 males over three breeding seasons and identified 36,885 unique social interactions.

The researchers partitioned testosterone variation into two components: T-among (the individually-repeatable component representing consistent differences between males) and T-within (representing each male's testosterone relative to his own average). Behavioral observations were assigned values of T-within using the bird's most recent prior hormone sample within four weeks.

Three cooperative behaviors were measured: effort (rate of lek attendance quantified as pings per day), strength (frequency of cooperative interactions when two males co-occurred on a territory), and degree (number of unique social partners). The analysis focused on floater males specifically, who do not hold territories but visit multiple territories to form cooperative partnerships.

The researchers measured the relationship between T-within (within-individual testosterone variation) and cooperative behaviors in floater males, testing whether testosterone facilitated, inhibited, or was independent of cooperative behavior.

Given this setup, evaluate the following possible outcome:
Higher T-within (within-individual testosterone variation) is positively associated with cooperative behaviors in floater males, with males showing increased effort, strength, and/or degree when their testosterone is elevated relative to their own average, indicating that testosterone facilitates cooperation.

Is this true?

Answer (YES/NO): YES